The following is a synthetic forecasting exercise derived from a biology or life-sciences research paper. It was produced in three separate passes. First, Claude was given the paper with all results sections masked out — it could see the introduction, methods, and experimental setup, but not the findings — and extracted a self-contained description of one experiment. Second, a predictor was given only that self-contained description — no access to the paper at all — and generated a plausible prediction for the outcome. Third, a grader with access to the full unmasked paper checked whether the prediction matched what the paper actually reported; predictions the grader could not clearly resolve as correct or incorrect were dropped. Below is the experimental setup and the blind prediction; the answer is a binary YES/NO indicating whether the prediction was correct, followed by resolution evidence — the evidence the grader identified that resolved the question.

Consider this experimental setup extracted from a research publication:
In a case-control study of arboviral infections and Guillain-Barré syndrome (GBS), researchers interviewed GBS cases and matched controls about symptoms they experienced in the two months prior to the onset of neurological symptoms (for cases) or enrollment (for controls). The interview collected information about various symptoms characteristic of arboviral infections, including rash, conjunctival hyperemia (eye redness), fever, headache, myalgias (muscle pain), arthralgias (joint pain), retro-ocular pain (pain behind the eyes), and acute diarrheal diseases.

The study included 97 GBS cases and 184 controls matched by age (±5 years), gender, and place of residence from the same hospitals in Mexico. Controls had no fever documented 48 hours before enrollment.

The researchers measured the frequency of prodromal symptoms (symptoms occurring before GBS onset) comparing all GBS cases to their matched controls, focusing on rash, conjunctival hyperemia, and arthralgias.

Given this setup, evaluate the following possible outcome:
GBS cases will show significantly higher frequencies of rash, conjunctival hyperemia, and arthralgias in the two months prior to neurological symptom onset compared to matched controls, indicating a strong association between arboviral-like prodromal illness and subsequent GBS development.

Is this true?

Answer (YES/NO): YES